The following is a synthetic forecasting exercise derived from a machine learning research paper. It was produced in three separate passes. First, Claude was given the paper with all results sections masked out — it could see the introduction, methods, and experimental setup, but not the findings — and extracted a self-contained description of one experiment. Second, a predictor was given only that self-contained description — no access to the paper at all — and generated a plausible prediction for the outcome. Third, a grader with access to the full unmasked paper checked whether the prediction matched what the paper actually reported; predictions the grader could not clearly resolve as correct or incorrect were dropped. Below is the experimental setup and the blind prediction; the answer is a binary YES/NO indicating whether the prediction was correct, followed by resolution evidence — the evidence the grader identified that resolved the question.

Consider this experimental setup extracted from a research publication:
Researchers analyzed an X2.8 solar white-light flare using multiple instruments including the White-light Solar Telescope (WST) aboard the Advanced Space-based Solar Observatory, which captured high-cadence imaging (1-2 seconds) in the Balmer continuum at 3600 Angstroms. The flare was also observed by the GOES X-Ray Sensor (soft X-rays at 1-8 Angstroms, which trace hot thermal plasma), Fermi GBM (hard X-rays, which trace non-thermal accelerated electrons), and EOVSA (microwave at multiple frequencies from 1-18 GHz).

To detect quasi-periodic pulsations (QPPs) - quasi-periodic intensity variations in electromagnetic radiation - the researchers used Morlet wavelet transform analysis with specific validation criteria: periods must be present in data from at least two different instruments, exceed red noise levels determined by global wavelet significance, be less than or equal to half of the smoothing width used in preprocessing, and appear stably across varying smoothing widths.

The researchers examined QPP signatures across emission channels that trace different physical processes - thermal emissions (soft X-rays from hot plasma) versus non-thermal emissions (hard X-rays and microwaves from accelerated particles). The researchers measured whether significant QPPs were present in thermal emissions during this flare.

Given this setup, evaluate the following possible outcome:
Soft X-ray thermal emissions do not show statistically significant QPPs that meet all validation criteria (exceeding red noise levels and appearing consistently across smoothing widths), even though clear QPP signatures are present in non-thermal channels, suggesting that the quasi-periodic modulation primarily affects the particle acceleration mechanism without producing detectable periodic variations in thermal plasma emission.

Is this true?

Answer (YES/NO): YES